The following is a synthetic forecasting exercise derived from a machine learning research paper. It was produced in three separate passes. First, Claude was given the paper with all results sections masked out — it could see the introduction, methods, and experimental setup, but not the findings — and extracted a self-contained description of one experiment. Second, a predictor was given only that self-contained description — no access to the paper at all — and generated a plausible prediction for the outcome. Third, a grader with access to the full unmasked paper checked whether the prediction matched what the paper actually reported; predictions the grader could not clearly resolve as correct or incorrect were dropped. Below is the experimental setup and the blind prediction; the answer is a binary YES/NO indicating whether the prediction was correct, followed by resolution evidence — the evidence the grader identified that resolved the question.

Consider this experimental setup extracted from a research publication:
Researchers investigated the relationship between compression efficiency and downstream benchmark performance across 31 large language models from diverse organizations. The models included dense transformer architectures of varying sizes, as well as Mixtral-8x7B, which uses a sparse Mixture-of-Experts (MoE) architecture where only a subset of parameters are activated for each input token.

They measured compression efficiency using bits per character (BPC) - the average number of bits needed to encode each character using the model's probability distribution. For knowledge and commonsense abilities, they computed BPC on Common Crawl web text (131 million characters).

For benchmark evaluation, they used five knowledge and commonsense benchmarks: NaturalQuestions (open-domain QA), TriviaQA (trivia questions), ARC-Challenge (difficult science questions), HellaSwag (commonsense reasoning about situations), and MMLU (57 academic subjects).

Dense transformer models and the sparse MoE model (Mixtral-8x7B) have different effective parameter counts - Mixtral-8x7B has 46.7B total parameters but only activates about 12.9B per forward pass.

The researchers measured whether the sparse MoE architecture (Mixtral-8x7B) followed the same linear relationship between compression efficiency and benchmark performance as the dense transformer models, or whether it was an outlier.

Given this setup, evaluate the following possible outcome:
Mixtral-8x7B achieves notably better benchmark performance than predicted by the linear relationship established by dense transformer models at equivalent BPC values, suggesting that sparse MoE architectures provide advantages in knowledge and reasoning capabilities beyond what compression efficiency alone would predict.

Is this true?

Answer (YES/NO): NO